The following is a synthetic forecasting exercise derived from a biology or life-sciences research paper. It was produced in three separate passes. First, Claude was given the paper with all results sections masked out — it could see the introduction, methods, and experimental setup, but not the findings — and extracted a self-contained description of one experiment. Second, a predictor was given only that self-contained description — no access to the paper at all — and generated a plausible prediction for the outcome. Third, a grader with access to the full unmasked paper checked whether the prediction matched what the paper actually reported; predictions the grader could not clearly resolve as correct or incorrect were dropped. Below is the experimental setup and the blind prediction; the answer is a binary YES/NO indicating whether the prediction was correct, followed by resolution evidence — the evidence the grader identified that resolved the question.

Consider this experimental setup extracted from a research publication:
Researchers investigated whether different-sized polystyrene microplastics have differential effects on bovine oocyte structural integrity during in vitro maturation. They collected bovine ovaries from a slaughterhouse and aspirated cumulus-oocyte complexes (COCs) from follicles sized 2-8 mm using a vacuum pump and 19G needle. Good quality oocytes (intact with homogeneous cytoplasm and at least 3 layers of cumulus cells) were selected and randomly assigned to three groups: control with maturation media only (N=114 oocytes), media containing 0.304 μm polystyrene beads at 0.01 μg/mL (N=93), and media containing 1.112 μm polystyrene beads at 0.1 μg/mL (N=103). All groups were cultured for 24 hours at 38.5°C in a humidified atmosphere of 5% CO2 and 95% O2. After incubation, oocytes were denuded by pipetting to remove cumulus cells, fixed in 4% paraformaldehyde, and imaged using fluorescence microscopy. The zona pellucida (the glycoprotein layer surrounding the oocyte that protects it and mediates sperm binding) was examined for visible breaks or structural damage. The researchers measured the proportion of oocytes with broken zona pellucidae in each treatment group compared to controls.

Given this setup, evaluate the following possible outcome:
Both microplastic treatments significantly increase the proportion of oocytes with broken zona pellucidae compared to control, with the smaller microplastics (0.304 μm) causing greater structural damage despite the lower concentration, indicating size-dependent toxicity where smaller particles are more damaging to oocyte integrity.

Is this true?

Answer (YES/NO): NO